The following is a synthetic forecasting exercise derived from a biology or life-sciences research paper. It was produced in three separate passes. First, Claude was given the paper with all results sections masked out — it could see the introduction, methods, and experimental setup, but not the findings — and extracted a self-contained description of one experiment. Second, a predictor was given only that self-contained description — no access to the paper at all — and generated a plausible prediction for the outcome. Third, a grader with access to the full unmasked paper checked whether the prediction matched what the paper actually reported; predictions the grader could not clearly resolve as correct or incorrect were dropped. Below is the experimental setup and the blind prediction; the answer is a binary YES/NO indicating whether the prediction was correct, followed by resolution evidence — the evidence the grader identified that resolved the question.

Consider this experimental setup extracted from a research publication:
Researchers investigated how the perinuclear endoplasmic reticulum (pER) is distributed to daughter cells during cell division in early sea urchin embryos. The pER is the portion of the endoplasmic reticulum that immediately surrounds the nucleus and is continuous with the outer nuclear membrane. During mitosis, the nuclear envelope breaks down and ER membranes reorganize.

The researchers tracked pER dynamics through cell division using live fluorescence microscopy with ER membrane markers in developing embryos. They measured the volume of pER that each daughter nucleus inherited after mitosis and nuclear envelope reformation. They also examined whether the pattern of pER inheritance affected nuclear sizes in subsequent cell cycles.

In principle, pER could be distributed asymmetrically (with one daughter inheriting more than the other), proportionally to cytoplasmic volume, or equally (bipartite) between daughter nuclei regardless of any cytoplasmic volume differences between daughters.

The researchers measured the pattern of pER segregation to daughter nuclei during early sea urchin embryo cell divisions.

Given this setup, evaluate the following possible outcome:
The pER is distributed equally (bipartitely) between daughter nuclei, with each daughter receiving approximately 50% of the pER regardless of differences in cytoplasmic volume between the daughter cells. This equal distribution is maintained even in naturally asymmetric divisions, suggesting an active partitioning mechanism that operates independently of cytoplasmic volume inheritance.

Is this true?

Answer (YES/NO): YES